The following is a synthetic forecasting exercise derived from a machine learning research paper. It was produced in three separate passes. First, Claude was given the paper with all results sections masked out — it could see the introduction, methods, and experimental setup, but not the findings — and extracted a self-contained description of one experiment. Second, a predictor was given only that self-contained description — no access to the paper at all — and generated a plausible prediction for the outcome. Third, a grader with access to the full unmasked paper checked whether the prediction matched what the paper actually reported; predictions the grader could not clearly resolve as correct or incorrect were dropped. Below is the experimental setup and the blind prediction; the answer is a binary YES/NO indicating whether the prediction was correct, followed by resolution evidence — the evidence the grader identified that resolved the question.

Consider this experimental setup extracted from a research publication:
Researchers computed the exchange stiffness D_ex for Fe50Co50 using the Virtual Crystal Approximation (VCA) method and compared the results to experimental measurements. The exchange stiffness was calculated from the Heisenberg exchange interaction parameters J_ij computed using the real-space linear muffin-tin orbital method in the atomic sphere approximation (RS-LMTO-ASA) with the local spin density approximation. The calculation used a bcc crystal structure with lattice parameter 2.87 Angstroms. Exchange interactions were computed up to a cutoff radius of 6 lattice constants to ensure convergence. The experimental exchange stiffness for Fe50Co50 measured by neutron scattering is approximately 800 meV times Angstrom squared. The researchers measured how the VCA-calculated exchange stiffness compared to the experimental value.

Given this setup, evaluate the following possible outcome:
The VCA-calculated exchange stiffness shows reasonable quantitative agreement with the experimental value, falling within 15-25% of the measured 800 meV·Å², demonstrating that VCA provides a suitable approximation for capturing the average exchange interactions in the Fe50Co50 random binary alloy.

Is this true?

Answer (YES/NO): NO